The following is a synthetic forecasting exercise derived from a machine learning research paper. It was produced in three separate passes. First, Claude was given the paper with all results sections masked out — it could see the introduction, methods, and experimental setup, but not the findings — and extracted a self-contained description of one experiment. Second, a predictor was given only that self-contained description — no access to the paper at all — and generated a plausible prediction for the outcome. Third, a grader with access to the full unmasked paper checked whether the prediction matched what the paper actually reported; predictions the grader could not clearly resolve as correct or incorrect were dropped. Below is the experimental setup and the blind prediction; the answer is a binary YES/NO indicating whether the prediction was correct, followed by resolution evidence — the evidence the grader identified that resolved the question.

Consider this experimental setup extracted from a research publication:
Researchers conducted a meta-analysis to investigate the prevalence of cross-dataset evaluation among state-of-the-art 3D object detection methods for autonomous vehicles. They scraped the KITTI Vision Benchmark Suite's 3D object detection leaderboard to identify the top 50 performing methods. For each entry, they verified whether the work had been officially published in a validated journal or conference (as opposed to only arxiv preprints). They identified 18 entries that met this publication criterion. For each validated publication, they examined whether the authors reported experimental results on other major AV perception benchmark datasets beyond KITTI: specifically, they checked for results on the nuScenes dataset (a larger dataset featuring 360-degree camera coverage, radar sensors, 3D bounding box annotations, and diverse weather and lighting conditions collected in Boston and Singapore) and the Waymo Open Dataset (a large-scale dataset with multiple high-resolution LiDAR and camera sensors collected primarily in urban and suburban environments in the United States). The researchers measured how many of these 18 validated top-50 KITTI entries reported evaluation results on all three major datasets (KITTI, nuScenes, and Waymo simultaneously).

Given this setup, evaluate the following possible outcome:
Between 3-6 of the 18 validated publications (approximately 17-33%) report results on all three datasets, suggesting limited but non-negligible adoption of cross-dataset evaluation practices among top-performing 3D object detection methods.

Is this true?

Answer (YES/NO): NO